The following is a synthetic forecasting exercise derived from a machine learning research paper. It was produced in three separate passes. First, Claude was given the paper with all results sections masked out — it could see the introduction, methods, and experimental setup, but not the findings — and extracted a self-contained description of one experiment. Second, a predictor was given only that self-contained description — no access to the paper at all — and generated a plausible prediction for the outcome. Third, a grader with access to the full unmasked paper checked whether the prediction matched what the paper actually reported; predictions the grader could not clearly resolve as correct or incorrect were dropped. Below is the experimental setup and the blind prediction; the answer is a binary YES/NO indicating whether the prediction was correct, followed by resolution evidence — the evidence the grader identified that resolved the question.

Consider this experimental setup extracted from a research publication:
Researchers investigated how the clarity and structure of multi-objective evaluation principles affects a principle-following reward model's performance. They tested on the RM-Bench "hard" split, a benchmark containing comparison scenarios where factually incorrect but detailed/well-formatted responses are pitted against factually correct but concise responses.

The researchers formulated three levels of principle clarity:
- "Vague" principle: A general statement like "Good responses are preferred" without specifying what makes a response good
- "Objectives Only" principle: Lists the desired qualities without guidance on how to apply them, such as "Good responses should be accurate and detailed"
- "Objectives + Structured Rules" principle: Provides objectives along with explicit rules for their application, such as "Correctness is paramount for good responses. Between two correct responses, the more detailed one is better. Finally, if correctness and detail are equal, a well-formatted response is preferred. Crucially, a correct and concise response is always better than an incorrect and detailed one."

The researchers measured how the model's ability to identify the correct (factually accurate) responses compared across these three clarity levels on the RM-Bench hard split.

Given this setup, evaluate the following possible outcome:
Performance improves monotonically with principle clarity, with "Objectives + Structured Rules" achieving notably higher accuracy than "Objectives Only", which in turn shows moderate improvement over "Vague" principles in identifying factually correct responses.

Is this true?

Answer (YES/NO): NO